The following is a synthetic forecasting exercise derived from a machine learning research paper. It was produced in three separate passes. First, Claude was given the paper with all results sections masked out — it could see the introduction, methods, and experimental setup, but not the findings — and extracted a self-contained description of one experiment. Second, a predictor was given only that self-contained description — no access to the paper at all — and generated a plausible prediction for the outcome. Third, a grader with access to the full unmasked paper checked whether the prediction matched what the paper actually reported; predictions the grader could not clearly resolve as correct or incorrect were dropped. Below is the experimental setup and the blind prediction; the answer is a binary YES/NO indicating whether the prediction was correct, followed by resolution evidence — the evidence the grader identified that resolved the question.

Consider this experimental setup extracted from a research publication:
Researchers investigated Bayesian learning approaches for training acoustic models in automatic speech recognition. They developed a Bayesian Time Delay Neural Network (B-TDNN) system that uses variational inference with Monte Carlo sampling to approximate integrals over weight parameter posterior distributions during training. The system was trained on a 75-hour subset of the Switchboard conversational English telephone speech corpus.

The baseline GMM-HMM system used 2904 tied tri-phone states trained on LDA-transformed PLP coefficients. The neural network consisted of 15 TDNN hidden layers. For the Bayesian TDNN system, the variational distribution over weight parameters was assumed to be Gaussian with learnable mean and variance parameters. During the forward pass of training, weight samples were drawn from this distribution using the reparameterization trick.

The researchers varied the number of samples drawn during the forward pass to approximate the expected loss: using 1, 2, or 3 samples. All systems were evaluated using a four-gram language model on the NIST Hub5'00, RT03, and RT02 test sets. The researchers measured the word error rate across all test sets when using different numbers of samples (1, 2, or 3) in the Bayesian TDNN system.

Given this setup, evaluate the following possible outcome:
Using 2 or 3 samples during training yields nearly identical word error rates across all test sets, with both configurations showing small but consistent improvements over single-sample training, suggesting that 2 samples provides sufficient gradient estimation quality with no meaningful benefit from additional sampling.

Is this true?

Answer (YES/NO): NO